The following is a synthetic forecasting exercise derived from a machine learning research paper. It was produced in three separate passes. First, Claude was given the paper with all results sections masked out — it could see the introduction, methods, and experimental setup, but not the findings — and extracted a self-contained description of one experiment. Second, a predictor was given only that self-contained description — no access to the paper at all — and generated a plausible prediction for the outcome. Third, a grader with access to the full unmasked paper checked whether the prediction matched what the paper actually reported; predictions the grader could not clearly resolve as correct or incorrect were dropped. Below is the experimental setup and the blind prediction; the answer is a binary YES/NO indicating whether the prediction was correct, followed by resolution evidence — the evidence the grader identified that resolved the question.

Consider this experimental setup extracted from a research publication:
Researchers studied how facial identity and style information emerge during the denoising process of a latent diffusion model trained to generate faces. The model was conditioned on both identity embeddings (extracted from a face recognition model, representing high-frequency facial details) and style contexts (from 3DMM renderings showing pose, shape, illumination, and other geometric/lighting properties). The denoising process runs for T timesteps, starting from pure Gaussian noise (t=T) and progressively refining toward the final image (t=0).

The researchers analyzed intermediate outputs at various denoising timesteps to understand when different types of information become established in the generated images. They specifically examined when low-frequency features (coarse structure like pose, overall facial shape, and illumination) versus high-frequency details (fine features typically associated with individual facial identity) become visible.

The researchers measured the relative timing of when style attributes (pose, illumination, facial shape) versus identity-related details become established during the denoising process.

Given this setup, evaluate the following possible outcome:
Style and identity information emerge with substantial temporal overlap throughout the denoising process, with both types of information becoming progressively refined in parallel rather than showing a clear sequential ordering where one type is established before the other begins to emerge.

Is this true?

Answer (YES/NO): NO